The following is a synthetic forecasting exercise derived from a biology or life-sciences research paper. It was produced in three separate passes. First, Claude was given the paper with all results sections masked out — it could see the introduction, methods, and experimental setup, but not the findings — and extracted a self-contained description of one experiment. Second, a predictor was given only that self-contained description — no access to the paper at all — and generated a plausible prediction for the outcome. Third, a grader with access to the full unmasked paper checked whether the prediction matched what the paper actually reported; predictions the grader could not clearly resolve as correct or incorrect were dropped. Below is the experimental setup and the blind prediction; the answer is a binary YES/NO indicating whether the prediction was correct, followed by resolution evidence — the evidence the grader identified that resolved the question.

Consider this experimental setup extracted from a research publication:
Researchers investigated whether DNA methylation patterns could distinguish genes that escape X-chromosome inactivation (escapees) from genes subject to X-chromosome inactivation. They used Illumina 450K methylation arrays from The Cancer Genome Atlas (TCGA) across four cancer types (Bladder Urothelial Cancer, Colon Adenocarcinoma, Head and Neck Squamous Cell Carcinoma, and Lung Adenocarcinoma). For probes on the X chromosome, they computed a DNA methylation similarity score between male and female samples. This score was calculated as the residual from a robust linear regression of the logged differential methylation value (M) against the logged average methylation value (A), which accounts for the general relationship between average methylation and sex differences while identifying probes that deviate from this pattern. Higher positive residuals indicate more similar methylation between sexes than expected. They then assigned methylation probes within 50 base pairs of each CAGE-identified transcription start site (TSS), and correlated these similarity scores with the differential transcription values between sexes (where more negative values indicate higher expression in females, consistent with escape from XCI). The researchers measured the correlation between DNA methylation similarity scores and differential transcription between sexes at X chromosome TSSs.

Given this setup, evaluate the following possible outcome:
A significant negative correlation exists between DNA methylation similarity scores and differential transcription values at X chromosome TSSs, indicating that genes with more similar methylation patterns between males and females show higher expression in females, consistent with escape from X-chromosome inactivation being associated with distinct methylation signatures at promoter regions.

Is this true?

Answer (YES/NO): YES